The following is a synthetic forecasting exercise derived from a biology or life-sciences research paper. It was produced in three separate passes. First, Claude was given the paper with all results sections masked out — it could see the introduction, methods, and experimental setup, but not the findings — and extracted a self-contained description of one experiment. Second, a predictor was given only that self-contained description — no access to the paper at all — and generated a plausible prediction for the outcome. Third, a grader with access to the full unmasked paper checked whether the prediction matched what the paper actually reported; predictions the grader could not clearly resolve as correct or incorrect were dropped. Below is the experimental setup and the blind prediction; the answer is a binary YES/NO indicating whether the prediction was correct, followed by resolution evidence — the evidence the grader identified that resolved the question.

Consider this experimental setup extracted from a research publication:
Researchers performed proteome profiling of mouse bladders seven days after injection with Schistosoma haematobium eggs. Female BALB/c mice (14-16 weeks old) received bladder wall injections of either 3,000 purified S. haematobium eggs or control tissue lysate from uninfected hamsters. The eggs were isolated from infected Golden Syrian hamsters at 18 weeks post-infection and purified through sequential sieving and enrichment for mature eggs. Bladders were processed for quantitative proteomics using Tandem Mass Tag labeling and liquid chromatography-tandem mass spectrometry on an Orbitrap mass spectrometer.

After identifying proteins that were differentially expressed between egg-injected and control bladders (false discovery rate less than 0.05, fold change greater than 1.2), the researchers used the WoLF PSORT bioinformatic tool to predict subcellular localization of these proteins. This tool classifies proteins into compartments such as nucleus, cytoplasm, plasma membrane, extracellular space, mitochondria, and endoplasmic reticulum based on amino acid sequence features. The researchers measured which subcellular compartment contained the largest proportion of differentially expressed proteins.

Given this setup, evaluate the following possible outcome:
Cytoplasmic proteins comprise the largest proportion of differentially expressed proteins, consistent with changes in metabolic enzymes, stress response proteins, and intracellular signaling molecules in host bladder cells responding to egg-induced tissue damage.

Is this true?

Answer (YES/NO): NO